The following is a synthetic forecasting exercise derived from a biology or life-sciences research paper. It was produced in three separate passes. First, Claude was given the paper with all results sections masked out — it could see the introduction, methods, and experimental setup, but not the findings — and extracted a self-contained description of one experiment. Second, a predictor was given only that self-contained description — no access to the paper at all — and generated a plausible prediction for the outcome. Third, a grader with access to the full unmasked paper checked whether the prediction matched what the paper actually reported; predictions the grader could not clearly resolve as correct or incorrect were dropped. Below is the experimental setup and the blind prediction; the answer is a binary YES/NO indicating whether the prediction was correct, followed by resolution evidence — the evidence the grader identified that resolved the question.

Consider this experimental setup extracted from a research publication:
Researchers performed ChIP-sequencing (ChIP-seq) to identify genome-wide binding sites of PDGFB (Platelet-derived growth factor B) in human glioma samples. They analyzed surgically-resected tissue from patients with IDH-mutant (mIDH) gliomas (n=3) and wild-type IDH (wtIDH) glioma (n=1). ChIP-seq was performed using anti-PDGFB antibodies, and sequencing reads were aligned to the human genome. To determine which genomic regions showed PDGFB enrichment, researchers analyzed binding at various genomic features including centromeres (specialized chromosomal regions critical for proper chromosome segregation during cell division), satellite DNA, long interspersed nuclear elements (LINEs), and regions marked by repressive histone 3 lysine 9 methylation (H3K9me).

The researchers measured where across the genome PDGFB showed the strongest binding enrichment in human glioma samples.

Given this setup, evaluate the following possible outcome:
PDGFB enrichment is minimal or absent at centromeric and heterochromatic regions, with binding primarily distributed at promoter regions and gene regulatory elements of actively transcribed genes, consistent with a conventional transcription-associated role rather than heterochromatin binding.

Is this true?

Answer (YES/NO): NO